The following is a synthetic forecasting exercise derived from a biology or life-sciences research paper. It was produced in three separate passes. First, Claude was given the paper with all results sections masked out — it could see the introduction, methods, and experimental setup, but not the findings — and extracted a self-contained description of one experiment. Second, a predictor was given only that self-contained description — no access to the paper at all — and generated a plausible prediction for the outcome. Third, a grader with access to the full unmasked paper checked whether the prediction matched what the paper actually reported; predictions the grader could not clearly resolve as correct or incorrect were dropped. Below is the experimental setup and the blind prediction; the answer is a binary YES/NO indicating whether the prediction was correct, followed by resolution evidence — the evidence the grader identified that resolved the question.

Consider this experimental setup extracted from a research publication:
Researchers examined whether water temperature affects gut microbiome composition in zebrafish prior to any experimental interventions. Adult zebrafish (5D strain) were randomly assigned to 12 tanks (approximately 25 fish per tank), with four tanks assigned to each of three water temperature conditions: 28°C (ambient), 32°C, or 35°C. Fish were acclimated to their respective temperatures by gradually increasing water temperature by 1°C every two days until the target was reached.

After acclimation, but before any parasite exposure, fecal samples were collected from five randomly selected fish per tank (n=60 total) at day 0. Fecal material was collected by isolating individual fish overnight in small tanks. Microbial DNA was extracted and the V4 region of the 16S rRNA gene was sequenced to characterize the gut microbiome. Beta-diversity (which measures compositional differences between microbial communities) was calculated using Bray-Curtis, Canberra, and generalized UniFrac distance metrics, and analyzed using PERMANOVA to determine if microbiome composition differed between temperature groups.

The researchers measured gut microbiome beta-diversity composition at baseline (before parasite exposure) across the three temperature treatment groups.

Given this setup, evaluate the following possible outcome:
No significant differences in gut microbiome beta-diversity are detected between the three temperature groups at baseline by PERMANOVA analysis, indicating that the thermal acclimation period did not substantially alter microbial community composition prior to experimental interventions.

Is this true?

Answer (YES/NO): NO